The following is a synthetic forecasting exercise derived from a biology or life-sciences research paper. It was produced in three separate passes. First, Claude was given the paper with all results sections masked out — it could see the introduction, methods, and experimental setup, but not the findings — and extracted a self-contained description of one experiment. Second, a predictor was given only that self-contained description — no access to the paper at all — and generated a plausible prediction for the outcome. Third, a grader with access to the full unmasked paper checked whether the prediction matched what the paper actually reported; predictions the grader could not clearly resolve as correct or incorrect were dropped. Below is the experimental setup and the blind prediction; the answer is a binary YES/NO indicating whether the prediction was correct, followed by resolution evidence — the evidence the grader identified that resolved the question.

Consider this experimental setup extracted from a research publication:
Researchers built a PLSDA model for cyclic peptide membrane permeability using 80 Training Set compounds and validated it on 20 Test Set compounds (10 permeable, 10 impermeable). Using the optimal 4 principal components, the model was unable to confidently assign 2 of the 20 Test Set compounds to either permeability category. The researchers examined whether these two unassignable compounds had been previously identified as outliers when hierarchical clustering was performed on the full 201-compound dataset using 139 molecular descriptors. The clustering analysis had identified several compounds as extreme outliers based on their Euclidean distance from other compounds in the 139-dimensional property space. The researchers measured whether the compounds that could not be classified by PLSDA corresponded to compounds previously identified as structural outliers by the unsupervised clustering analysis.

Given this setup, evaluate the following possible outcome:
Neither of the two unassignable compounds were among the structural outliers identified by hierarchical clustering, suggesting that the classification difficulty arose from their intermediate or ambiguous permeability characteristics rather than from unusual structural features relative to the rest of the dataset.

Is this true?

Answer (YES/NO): NO